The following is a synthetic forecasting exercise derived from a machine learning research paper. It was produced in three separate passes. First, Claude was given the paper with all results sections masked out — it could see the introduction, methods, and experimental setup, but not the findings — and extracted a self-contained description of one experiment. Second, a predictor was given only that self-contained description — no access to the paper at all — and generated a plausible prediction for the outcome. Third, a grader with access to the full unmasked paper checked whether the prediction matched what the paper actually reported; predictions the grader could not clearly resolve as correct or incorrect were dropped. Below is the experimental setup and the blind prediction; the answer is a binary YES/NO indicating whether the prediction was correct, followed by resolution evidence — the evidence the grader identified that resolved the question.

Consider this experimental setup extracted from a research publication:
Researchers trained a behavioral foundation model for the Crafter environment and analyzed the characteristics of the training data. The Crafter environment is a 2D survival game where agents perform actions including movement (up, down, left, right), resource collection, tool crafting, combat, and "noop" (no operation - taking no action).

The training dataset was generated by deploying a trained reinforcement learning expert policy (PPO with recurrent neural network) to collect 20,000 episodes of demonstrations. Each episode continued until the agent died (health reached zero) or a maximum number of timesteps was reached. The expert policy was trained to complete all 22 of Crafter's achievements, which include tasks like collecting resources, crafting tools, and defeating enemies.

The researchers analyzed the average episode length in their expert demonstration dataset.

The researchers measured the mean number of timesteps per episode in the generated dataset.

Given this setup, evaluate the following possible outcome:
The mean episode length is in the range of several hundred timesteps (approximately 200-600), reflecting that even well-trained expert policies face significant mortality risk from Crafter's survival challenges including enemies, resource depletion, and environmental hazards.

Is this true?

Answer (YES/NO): NO